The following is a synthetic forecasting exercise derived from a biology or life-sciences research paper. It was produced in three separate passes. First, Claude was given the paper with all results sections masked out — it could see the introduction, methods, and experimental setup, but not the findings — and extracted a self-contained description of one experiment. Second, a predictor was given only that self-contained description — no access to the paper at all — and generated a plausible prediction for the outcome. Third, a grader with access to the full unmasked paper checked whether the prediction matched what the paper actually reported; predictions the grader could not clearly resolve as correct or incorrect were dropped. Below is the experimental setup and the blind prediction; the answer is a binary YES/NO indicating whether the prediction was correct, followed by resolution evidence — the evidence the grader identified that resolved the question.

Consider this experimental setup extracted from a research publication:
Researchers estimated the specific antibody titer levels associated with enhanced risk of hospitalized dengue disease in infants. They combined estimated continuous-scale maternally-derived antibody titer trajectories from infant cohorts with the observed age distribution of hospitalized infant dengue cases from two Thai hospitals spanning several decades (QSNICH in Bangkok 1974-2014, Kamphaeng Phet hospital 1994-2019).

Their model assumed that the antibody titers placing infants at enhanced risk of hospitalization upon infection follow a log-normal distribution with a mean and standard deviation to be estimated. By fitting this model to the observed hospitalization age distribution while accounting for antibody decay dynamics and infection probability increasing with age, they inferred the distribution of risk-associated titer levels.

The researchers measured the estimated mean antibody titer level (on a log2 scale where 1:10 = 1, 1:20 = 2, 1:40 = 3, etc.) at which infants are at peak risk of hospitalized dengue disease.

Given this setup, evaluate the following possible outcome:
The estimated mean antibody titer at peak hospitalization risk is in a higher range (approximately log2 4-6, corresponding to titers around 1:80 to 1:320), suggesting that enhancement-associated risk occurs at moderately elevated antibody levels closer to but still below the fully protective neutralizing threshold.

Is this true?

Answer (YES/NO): YES